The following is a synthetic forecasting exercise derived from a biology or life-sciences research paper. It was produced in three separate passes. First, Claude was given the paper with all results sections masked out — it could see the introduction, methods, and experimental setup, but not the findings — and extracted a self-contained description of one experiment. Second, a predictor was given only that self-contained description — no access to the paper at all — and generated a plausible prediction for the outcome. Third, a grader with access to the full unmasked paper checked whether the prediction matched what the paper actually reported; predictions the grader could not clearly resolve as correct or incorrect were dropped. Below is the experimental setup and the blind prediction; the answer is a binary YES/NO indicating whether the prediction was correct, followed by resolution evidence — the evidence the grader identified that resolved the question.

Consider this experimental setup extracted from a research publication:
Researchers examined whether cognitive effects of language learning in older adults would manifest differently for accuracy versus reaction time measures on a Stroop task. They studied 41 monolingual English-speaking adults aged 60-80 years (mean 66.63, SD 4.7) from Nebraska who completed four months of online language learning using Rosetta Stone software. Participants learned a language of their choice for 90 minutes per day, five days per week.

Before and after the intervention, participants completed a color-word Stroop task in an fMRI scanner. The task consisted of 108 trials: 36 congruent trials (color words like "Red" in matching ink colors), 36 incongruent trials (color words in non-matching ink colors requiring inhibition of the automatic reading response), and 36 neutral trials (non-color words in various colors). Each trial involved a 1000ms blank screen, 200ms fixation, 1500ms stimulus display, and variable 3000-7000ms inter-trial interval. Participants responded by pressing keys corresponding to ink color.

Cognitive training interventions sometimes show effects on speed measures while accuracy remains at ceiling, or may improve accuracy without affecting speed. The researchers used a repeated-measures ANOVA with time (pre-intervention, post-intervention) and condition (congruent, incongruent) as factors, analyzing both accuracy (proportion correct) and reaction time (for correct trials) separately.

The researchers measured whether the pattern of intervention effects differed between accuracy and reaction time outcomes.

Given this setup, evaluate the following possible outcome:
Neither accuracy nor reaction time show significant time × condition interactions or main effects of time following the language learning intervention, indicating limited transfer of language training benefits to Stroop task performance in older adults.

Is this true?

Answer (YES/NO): NO